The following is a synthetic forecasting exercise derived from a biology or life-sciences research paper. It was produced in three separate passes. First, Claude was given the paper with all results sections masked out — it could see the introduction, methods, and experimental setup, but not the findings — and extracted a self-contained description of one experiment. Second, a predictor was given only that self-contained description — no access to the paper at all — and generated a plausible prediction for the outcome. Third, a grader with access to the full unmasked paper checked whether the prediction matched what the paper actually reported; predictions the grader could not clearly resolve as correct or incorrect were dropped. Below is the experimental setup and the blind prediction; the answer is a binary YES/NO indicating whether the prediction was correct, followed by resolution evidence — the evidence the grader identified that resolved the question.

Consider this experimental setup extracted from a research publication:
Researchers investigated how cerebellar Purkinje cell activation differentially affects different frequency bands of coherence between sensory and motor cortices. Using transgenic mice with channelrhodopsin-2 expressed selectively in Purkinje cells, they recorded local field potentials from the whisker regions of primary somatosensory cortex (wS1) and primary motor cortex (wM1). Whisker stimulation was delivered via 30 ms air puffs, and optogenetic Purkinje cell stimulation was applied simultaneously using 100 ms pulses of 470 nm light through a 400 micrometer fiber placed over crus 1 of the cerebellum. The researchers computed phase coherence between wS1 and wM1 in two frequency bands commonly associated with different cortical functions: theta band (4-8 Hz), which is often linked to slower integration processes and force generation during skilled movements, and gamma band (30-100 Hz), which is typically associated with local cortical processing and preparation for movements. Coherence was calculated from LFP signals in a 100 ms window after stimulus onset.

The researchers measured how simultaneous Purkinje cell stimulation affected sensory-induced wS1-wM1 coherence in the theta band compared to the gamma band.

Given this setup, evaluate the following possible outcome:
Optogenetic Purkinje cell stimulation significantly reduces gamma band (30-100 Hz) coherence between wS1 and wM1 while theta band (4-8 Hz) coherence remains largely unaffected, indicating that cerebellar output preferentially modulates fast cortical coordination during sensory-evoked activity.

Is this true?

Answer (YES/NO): NO